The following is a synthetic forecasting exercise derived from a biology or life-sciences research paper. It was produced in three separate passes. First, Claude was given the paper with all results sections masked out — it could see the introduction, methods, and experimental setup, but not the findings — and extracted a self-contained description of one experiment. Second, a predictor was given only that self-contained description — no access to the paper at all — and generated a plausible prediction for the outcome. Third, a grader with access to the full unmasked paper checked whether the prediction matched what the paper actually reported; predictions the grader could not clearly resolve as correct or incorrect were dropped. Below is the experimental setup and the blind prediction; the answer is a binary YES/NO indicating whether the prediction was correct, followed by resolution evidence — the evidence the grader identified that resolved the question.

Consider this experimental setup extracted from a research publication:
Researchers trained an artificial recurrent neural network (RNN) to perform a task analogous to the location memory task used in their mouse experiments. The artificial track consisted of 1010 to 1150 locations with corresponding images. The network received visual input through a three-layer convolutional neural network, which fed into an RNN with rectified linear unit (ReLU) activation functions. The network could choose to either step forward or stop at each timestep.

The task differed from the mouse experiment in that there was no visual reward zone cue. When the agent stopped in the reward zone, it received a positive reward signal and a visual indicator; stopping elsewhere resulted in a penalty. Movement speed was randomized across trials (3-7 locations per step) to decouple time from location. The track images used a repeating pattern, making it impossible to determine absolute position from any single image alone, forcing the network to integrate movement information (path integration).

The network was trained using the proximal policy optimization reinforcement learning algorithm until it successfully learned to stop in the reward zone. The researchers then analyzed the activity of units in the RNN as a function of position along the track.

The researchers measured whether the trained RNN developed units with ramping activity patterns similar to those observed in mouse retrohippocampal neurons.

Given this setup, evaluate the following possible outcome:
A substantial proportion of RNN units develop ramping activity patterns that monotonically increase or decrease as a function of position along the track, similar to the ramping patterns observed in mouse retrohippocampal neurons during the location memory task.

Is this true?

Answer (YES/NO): YES